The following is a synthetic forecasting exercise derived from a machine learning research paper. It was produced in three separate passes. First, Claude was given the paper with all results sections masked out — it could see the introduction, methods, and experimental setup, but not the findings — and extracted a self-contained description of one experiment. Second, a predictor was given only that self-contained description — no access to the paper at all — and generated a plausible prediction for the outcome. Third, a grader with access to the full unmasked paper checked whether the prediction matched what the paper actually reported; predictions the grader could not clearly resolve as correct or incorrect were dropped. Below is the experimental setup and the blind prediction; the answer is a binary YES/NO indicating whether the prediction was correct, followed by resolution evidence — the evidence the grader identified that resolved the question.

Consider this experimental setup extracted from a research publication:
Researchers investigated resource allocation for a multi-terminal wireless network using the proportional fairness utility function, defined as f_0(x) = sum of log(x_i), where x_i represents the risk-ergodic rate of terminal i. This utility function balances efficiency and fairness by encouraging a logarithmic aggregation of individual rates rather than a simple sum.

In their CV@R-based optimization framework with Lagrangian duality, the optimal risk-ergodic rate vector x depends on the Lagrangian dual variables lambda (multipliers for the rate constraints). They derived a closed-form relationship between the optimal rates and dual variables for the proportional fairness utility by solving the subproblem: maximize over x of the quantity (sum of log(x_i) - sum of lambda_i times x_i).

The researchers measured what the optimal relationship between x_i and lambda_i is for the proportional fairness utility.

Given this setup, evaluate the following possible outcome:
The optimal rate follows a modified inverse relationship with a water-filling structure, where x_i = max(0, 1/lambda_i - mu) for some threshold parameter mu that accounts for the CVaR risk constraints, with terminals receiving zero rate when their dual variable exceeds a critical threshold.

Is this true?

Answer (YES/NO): NO